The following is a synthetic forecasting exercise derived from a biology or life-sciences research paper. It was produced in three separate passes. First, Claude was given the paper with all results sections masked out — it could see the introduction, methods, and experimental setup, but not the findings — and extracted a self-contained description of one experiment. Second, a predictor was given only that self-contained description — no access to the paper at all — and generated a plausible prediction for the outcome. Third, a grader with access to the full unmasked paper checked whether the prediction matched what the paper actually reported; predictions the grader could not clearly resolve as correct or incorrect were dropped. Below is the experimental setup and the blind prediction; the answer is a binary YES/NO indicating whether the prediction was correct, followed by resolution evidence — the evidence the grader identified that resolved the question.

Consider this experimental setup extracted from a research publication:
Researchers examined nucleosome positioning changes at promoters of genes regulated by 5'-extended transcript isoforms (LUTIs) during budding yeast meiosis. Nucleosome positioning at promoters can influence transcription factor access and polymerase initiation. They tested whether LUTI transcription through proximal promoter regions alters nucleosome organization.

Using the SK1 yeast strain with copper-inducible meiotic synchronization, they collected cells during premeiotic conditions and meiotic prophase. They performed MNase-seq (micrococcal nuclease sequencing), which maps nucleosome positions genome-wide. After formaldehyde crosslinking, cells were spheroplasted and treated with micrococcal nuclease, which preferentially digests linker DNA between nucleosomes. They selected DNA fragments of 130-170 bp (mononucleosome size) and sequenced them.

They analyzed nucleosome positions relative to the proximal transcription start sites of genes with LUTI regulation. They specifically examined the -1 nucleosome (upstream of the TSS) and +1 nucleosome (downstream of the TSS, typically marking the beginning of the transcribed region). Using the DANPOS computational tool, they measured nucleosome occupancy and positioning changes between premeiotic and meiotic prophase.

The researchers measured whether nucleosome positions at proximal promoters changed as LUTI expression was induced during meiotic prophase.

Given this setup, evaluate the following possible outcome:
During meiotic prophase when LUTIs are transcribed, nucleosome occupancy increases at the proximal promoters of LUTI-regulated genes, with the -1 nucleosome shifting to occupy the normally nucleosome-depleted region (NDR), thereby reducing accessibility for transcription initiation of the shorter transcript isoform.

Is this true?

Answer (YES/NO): NO